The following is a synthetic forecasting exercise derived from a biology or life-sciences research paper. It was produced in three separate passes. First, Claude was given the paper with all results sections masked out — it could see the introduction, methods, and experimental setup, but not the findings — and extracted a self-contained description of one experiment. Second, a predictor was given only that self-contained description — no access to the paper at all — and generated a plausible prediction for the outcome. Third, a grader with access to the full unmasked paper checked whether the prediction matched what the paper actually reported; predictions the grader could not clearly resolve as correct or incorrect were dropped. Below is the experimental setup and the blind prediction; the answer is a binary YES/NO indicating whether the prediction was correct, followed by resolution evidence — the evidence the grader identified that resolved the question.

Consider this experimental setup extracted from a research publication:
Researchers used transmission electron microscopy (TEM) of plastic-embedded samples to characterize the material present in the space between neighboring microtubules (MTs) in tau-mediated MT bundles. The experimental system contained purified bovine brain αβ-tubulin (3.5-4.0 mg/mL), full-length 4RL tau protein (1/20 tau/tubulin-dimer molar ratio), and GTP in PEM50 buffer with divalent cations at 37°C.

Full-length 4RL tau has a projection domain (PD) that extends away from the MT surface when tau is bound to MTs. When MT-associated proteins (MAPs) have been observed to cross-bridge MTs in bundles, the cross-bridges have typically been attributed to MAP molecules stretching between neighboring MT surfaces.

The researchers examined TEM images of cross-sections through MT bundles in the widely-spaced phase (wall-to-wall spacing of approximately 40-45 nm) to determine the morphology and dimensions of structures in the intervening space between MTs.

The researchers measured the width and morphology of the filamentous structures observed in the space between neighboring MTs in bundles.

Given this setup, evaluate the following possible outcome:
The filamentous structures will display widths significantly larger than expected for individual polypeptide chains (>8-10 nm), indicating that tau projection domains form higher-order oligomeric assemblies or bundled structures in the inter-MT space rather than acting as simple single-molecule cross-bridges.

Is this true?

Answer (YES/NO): NO